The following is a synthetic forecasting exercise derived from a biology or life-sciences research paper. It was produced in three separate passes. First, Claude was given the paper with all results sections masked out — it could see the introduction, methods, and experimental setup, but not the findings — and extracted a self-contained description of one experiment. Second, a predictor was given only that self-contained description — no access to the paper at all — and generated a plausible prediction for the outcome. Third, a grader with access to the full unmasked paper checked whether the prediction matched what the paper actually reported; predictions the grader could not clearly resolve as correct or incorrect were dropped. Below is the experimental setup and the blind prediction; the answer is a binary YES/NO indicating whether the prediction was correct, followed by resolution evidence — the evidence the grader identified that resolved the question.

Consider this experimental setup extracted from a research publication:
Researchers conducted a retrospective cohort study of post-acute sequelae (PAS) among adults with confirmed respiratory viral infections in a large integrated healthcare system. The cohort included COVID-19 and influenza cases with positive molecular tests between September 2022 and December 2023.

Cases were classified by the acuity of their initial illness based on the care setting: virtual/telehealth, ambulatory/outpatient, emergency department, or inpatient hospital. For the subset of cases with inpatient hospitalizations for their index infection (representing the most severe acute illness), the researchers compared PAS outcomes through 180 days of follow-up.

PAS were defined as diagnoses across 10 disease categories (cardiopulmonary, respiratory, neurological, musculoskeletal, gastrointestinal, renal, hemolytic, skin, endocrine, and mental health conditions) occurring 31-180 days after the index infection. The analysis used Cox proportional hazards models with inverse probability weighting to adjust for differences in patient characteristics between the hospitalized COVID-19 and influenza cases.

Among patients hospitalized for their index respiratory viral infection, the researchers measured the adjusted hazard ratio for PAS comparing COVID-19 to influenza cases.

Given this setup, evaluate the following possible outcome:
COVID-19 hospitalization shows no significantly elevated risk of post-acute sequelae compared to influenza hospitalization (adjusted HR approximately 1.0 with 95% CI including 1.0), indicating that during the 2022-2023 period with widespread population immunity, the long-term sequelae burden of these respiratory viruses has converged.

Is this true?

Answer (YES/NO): NO